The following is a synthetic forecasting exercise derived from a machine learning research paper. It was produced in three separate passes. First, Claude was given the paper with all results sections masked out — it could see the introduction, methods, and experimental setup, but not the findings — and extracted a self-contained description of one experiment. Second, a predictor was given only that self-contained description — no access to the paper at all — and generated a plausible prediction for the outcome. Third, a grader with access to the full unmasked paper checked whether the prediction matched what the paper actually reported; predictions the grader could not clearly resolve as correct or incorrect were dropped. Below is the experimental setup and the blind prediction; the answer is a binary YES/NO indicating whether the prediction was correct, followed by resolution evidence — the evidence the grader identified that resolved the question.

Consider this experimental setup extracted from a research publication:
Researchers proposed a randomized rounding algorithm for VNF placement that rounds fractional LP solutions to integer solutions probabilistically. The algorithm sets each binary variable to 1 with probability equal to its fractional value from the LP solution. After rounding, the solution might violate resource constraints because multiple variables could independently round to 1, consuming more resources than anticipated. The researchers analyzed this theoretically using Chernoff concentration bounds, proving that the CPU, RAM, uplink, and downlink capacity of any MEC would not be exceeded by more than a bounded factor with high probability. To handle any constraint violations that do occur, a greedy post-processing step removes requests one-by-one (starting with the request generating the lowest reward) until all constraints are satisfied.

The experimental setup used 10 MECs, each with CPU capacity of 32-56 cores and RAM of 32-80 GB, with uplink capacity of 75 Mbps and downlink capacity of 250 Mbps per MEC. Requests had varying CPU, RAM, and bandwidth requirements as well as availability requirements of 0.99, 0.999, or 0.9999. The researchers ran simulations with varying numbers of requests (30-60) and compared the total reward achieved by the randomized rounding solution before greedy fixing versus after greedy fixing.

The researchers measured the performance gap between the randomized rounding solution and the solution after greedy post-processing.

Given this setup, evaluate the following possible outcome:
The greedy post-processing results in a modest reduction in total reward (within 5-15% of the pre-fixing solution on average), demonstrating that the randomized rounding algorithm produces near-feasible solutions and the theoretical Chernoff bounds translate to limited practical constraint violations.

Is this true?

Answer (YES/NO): YES